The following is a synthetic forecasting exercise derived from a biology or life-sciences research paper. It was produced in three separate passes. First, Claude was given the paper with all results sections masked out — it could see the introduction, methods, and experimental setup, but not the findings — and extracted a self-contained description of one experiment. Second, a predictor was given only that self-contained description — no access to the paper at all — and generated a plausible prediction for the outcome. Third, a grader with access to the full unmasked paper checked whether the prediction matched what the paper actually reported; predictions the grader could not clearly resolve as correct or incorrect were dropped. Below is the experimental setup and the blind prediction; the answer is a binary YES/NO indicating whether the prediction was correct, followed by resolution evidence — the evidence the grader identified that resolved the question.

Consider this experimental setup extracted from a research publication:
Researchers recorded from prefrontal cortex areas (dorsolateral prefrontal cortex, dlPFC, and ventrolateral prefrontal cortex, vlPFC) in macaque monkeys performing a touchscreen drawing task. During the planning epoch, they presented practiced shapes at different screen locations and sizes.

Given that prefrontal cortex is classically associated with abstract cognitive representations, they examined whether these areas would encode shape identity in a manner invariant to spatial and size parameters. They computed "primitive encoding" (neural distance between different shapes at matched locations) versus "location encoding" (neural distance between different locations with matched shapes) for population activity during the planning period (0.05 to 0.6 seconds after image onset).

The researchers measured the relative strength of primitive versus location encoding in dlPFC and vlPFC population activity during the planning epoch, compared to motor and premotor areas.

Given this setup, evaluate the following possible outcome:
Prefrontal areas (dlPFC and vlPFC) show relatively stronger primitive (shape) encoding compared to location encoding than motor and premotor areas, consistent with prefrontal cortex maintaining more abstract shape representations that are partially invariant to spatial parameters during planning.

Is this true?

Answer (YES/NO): NO